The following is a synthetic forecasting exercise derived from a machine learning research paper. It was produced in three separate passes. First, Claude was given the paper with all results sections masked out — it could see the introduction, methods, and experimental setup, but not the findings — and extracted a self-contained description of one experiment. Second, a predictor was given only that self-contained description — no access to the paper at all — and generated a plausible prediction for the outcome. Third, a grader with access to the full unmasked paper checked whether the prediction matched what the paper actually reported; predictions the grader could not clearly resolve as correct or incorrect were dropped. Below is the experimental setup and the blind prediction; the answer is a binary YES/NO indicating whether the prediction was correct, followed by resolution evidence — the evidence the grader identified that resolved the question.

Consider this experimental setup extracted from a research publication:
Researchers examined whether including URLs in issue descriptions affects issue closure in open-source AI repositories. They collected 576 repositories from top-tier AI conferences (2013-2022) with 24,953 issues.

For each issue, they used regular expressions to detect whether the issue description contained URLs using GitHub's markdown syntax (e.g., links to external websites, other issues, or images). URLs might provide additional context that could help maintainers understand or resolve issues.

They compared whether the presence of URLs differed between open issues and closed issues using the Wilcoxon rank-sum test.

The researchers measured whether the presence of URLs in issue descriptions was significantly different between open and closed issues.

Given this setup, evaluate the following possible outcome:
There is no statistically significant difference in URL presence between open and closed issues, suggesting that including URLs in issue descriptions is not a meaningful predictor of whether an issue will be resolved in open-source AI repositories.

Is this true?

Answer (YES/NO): YES